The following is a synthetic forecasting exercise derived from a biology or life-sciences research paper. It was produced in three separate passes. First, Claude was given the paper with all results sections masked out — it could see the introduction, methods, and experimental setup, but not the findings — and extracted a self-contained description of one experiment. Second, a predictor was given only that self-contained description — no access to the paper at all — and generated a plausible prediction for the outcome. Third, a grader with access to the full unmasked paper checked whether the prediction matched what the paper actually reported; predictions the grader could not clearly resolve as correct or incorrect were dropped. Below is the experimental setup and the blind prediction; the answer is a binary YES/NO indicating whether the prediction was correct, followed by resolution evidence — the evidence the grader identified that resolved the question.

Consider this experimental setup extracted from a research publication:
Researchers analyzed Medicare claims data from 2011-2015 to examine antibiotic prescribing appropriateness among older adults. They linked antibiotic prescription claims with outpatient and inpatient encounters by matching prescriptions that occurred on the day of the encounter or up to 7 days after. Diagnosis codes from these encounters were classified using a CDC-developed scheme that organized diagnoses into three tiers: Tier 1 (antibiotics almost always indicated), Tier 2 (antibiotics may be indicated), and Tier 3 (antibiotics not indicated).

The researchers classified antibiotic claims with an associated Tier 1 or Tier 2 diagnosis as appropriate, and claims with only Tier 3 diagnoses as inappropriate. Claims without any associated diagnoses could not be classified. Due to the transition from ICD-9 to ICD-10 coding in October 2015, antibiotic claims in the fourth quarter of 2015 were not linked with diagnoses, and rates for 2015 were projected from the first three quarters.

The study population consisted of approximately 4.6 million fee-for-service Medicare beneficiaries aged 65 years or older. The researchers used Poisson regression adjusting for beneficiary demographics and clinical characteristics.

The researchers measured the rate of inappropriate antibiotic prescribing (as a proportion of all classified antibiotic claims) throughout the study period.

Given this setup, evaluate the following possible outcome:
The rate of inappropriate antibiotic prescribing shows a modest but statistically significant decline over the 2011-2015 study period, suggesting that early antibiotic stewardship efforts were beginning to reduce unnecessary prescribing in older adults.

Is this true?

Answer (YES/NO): YES